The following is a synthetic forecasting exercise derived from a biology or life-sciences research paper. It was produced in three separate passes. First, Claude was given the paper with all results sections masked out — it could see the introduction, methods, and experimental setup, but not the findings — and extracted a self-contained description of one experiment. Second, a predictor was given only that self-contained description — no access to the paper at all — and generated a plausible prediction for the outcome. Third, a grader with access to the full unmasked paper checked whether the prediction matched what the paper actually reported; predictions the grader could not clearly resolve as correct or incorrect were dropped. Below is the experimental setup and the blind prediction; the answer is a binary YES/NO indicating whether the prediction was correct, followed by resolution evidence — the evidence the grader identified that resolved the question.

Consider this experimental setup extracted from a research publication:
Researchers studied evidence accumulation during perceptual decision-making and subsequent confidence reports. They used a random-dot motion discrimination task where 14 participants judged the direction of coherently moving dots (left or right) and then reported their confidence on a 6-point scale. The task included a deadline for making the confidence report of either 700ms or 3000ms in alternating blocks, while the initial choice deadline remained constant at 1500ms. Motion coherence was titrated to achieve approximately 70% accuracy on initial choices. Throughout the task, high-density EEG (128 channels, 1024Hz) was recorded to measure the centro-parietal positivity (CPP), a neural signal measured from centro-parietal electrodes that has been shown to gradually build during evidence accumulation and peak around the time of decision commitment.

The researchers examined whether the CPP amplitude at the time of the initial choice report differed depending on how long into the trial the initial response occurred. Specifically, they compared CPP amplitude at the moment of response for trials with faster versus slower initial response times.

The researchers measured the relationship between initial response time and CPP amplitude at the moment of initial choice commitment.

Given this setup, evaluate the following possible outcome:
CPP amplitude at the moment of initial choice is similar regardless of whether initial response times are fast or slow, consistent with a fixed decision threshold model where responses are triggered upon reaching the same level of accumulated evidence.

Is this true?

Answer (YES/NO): NO